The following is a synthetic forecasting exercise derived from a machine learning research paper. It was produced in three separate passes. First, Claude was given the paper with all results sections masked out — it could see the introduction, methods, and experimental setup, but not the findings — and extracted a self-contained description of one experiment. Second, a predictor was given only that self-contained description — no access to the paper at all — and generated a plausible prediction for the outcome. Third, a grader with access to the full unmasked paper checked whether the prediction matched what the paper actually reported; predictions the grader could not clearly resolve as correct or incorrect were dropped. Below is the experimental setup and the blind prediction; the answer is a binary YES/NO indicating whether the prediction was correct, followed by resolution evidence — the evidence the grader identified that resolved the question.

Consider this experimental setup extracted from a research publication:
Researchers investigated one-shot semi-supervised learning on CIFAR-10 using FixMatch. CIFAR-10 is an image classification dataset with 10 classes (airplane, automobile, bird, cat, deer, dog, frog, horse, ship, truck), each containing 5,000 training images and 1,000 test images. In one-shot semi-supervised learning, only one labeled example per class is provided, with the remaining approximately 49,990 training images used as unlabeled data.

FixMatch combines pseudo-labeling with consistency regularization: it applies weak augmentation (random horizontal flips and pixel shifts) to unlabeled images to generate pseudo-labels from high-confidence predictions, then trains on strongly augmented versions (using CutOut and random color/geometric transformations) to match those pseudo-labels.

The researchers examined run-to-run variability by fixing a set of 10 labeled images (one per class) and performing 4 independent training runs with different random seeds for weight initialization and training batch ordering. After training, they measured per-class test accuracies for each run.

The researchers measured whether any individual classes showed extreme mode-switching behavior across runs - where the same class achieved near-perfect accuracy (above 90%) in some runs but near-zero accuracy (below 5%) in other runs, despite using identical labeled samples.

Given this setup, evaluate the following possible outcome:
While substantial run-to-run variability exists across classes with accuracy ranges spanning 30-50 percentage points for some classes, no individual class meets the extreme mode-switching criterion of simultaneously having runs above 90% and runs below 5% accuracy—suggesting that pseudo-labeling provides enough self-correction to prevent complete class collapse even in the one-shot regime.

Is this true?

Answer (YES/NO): NO